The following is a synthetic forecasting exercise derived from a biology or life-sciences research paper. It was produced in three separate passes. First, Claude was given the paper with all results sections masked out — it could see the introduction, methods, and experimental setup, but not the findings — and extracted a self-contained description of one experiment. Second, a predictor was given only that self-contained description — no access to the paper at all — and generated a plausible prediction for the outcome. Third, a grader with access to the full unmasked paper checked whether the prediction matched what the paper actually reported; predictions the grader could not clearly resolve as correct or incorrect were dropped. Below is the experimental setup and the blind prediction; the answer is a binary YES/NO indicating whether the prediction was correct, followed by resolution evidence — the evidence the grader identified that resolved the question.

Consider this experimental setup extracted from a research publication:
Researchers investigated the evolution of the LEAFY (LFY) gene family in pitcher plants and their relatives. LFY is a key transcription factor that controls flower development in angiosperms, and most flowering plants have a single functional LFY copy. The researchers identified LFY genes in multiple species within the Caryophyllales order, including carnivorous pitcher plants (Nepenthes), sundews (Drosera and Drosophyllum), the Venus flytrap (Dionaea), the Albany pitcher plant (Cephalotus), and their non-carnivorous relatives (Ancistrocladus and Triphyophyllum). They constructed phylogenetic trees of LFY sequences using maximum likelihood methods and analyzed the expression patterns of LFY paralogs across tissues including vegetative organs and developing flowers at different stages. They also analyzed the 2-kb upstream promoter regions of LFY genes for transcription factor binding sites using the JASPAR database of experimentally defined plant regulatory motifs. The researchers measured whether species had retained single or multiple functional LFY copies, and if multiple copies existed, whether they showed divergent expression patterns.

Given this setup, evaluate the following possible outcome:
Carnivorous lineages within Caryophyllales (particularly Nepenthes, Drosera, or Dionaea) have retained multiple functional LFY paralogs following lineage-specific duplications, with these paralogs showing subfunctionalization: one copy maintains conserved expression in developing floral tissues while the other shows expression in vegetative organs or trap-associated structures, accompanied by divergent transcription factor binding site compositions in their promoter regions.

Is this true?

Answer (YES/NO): NO